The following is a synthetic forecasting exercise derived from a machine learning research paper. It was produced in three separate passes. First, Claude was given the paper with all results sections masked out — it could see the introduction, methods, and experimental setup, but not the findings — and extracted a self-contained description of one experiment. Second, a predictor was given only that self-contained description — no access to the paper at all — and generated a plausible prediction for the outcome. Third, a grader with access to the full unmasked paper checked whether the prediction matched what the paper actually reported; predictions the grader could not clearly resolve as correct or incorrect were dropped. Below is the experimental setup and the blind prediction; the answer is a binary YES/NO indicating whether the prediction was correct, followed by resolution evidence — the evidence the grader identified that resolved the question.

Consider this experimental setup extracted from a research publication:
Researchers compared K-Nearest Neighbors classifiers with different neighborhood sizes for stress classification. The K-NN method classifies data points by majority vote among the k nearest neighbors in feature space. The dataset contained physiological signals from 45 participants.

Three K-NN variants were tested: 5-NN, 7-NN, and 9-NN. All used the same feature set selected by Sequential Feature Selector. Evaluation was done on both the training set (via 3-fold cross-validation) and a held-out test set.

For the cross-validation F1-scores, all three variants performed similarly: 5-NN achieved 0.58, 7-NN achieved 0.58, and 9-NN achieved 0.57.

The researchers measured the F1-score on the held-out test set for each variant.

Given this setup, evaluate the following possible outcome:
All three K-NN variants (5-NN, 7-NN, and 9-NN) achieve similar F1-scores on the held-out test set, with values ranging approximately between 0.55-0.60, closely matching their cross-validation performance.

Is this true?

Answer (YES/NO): NO